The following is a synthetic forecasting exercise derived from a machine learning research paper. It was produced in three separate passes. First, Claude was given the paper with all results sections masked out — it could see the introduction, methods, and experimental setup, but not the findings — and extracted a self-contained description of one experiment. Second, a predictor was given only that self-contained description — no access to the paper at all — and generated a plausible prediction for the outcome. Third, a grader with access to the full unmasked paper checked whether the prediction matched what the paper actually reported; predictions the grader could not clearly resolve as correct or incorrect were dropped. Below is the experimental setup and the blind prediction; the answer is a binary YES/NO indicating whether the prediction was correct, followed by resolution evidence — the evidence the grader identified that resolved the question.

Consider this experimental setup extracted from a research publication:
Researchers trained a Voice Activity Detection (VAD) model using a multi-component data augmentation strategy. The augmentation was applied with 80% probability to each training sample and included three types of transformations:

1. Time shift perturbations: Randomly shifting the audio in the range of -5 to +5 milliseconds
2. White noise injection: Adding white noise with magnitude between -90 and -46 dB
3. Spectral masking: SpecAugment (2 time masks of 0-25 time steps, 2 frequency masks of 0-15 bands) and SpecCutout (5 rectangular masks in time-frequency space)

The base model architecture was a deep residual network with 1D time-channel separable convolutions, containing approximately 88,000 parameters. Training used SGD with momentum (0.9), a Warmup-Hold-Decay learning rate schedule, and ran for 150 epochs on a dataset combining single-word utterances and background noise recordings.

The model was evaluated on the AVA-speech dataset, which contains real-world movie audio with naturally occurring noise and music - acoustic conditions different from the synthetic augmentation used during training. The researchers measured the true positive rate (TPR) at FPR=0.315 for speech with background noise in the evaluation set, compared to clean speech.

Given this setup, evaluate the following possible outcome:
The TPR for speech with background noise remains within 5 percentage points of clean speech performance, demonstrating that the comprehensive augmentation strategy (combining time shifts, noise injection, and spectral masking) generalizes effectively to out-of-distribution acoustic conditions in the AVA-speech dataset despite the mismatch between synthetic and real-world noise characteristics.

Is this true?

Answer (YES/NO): NO